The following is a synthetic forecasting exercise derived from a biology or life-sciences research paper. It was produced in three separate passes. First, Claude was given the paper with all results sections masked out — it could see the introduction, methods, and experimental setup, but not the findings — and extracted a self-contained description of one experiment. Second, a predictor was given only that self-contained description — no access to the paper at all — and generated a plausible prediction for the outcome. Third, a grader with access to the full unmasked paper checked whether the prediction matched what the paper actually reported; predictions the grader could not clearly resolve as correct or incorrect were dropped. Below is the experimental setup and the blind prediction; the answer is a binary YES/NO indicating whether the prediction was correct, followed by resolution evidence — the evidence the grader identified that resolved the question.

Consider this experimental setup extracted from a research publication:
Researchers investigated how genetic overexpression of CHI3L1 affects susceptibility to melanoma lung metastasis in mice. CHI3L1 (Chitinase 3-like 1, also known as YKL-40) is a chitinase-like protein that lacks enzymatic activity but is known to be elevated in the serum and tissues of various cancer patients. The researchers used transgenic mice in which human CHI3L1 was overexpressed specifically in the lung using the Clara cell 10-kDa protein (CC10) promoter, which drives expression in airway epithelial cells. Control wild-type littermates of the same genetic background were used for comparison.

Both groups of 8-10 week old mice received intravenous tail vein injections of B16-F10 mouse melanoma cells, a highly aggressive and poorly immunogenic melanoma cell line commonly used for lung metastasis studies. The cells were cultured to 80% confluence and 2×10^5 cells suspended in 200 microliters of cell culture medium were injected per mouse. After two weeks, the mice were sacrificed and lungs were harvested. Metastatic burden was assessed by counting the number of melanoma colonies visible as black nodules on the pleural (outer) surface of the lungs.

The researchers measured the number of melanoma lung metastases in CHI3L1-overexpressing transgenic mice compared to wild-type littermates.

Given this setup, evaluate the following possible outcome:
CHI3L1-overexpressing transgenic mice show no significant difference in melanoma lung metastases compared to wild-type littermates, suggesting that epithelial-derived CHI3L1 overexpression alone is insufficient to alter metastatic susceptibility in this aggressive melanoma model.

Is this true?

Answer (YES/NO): NO